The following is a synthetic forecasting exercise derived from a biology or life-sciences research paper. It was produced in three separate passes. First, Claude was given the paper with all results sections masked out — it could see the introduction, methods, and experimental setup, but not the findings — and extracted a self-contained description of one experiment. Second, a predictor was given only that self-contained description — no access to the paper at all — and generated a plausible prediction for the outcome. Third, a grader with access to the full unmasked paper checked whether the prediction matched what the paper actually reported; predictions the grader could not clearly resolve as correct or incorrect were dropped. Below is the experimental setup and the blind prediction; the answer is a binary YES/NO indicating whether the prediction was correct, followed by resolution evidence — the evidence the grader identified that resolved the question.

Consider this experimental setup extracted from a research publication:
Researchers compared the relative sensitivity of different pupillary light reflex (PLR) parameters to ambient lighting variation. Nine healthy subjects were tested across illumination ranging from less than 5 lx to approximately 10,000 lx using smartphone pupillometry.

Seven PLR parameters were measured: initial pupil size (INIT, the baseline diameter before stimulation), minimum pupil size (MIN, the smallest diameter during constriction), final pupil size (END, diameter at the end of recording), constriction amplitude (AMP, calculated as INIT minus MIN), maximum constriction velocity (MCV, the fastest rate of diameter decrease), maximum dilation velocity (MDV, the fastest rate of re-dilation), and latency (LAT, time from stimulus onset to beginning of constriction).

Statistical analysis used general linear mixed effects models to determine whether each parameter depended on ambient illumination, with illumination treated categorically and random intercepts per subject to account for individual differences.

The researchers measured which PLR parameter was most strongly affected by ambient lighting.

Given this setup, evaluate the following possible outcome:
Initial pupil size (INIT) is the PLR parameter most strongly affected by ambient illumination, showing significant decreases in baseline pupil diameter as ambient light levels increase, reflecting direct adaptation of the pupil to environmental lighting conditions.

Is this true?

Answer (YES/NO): NO